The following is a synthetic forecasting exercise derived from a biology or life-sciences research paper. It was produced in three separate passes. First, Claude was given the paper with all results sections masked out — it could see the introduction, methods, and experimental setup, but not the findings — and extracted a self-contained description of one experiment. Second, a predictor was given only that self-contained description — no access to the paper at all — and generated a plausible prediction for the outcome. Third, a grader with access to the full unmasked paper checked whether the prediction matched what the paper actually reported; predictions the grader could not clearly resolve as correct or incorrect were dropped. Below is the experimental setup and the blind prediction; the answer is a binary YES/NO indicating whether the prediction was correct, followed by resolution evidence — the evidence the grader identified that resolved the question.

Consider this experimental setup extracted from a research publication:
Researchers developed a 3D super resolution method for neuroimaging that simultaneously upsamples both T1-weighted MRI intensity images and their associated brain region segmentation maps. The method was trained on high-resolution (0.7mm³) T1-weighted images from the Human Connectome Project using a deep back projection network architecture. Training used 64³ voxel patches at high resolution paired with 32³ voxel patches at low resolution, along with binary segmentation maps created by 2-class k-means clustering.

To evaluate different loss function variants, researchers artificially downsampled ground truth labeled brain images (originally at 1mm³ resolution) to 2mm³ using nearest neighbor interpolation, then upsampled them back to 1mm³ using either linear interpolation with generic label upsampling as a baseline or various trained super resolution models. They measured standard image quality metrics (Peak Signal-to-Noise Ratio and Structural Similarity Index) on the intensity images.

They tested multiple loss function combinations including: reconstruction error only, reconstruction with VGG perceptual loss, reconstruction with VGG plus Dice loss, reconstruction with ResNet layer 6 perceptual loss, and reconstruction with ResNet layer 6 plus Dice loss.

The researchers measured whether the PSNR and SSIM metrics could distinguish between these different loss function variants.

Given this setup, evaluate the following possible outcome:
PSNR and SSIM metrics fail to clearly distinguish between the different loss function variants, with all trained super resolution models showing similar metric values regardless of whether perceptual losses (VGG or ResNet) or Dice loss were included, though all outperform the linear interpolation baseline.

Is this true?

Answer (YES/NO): YES